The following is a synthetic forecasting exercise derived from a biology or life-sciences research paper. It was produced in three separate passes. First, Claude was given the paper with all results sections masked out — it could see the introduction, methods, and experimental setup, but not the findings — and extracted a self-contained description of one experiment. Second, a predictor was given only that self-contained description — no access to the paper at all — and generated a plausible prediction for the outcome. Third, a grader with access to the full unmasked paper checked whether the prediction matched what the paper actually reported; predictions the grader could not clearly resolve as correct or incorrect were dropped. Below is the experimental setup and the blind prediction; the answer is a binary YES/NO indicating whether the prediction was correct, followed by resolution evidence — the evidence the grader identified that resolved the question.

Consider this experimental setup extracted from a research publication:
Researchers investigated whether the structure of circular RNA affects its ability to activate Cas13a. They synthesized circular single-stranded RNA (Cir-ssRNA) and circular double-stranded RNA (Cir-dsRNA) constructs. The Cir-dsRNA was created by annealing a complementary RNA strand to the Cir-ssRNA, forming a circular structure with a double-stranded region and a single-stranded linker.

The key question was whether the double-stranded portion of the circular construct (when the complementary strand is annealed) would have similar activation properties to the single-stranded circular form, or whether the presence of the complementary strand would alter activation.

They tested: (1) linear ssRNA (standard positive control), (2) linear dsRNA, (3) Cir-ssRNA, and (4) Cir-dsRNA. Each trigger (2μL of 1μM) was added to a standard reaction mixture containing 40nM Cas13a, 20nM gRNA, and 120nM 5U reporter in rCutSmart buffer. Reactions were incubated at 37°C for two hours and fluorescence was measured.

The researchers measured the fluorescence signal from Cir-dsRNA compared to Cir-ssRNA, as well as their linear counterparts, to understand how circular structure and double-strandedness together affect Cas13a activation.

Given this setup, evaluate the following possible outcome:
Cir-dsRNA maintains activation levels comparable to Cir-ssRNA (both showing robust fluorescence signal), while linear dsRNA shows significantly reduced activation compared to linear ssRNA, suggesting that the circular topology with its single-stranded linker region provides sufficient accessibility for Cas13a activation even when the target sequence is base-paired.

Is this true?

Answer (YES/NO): NO